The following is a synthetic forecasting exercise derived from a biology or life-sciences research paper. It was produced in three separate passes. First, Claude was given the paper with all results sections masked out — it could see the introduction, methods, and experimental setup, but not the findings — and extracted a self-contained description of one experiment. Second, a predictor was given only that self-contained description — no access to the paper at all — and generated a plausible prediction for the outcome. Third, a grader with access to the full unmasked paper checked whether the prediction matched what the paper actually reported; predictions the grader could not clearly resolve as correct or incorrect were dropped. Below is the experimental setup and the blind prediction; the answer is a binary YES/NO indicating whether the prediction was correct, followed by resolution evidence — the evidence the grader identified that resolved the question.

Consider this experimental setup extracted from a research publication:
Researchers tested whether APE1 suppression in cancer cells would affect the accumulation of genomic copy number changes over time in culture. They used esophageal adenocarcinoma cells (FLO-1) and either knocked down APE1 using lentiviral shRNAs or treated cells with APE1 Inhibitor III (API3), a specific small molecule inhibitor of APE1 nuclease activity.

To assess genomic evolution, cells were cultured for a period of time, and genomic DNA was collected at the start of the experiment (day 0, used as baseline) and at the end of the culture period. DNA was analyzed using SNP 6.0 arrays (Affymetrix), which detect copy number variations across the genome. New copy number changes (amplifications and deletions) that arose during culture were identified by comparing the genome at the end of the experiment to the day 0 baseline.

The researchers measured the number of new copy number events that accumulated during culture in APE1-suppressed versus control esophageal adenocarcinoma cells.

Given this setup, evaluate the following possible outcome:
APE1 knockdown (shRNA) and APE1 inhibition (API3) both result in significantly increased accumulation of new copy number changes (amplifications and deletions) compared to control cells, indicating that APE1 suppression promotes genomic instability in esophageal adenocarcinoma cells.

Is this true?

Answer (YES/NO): NO